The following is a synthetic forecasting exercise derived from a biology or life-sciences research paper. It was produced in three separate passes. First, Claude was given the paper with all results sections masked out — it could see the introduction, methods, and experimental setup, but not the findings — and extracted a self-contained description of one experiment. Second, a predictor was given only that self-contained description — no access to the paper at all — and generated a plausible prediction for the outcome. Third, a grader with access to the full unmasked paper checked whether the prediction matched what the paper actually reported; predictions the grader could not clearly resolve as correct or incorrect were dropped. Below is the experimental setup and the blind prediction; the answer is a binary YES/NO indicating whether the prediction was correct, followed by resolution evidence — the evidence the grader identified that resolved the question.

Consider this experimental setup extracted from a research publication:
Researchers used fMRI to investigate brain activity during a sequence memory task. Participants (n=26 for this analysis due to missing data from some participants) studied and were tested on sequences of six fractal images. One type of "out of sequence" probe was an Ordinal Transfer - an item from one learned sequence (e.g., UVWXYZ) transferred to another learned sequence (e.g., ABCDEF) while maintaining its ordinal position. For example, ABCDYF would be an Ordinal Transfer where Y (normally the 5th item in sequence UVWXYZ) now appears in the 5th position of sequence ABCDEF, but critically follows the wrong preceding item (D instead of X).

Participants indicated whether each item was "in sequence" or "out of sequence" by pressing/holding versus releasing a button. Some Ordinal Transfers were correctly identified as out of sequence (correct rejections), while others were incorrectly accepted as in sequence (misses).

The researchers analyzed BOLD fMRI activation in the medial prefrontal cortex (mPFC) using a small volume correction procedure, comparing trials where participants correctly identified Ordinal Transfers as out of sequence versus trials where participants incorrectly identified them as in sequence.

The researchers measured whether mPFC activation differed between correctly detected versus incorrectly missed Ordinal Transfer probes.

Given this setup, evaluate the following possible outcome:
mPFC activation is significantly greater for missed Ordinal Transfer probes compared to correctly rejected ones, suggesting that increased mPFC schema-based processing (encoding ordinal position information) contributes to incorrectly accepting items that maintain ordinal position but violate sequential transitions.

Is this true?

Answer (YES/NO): YES